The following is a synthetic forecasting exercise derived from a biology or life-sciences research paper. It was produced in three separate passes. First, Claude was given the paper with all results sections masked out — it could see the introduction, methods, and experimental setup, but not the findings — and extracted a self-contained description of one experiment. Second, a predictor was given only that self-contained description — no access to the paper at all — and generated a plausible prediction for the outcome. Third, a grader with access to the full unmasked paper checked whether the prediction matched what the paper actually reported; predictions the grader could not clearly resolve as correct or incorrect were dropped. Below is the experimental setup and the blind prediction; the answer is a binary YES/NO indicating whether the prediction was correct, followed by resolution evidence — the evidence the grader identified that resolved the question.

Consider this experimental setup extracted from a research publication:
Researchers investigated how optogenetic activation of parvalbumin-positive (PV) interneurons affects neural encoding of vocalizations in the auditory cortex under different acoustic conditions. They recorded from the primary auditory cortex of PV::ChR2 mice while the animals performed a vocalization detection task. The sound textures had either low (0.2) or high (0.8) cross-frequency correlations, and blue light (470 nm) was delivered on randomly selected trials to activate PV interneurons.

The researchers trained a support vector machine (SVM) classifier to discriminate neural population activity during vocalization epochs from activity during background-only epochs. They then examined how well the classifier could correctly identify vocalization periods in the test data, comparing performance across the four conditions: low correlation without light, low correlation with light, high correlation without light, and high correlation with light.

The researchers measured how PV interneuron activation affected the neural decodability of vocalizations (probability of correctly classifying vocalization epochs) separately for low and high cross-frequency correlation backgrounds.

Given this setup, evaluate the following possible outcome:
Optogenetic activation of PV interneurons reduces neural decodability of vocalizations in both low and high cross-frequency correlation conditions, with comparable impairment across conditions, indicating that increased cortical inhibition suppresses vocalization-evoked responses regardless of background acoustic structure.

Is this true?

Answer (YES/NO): NO